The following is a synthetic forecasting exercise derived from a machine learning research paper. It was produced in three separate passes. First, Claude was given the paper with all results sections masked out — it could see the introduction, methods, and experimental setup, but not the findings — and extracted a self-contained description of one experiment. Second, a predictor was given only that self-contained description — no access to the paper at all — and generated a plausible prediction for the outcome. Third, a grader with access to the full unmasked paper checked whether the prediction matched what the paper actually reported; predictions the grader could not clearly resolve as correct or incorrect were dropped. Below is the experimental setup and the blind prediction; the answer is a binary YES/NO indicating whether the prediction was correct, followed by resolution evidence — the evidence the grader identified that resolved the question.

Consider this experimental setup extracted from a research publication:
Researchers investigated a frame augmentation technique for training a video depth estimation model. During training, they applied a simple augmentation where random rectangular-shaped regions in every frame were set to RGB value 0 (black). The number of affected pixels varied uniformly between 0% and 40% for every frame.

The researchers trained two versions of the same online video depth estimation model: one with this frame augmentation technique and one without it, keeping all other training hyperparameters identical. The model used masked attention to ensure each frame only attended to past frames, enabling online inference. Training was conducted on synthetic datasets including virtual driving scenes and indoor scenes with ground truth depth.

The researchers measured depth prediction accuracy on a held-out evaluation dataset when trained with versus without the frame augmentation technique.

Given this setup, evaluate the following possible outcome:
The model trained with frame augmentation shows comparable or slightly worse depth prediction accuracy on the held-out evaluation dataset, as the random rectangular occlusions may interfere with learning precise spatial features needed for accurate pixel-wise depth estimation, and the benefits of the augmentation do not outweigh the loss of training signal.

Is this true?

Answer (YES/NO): NO